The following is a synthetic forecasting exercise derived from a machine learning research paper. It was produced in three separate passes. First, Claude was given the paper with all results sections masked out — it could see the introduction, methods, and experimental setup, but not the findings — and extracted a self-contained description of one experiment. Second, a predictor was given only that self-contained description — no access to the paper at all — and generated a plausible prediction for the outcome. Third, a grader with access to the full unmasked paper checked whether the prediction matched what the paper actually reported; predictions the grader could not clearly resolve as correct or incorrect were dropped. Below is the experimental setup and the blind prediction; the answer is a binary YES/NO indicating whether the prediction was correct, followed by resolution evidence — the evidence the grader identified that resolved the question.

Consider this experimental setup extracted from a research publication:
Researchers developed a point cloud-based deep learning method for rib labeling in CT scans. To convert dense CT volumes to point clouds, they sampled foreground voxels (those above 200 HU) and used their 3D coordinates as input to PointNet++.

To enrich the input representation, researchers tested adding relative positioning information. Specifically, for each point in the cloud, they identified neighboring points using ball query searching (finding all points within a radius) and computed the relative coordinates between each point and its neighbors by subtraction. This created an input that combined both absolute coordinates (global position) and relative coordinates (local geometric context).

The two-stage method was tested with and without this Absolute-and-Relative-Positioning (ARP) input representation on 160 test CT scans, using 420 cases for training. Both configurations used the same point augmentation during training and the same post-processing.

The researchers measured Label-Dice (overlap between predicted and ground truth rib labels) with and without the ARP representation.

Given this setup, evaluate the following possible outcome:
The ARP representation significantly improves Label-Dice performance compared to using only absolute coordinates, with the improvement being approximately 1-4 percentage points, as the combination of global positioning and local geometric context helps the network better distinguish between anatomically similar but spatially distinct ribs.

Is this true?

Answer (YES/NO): NO